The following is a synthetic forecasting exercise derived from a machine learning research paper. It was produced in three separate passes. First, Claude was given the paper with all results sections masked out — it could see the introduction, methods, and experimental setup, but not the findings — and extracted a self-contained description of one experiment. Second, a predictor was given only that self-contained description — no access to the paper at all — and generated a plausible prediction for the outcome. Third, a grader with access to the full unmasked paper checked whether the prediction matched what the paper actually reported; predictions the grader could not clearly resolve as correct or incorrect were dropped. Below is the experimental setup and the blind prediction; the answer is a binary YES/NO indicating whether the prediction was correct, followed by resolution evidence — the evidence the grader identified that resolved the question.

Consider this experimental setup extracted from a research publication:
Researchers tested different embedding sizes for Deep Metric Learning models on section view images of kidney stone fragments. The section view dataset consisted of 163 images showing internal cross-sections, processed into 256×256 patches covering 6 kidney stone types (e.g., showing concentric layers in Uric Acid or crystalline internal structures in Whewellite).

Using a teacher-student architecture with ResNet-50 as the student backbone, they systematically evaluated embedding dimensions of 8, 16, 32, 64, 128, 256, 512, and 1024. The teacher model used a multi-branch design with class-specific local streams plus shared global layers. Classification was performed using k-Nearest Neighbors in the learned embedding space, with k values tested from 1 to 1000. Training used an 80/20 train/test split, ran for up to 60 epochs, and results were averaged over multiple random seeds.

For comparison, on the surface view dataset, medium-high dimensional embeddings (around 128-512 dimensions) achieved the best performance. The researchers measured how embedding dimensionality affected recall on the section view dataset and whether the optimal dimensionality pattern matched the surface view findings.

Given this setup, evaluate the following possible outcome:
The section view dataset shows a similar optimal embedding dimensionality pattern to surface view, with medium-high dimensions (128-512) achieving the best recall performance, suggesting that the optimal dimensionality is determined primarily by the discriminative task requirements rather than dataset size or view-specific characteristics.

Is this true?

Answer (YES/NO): NO